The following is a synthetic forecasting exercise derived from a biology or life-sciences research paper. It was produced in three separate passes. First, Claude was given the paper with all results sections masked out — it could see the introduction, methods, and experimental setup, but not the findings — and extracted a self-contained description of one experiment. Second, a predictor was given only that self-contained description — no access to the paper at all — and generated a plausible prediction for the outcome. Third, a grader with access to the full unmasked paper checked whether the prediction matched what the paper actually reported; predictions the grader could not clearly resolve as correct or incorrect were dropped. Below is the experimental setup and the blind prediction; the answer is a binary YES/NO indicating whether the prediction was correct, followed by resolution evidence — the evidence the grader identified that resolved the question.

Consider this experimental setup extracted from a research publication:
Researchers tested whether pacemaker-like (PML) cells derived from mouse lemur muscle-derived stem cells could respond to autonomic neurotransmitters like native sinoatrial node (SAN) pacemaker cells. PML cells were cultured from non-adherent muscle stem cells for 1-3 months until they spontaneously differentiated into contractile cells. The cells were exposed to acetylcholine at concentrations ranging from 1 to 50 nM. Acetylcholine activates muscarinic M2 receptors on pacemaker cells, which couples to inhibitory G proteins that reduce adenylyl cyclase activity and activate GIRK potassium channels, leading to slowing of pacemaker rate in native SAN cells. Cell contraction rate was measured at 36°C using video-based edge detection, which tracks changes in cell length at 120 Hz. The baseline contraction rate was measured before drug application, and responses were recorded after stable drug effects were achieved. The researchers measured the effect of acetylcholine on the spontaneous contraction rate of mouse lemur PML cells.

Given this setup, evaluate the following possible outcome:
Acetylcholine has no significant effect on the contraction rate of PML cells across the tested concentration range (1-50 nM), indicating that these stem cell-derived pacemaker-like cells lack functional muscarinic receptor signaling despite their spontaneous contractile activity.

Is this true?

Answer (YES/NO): NO